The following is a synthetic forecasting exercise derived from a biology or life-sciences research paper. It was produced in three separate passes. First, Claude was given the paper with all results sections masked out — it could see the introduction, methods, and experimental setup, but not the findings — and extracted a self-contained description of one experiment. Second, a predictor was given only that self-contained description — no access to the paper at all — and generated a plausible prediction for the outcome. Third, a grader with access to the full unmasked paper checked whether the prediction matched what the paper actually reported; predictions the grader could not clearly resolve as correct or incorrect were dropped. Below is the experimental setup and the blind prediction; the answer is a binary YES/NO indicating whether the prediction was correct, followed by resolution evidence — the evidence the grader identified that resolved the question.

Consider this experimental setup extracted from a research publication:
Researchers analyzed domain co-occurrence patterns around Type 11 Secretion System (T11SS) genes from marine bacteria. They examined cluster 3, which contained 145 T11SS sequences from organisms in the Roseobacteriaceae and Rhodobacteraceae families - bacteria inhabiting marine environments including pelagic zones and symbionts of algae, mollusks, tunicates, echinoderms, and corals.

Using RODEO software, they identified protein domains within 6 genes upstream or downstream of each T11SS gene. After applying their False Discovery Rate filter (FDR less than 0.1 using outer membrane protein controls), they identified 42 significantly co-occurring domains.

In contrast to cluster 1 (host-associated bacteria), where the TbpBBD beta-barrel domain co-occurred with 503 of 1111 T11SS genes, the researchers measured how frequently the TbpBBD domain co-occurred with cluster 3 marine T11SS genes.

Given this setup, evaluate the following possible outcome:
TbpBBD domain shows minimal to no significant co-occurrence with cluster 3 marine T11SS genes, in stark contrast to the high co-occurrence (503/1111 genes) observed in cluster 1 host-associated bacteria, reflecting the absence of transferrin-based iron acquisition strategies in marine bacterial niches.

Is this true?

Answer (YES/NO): YES